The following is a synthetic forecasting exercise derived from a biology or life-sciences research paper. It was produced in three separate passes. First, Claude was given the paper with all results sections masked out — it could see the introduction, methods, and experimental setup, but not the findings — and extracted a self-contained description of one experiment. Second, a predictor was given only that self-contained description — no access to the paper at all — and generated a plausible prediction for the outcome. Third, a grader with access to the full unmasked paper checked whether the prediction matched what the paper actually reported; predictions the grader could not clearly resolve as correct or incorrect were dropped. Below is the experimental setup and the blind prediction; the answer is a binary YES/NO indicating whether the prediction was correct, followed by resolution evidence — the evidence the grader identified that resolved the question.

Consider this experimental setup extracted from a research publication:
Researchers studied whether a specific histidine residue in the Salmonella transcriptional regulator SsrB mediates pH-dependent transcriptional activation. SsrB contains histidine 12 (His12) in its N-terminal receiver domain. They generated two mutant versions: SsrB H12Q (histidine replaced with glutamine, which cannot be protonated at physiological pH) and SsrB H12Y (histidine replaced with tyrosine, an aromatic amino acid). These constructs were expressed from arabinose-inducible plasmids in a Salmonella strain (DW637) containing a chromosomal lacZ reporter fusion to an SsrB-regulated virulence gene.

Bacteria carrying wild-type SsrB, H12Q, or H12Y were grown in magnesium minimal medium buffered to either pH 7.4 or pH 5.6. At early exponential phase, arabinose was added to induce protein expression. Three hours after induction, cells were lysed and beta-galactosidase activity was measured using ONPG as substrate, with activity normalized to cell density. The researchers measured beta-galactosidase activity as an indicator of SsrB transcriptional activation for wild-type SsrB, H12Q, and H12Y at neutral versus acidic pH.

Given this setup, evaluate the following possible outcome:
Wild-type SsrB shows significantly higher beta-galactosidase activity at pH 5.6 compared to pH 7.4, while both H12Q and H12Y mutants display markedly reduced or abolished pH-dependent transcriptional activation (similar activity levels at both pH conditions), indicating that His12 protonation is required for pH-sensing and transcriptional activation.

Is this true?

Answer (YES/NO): NO